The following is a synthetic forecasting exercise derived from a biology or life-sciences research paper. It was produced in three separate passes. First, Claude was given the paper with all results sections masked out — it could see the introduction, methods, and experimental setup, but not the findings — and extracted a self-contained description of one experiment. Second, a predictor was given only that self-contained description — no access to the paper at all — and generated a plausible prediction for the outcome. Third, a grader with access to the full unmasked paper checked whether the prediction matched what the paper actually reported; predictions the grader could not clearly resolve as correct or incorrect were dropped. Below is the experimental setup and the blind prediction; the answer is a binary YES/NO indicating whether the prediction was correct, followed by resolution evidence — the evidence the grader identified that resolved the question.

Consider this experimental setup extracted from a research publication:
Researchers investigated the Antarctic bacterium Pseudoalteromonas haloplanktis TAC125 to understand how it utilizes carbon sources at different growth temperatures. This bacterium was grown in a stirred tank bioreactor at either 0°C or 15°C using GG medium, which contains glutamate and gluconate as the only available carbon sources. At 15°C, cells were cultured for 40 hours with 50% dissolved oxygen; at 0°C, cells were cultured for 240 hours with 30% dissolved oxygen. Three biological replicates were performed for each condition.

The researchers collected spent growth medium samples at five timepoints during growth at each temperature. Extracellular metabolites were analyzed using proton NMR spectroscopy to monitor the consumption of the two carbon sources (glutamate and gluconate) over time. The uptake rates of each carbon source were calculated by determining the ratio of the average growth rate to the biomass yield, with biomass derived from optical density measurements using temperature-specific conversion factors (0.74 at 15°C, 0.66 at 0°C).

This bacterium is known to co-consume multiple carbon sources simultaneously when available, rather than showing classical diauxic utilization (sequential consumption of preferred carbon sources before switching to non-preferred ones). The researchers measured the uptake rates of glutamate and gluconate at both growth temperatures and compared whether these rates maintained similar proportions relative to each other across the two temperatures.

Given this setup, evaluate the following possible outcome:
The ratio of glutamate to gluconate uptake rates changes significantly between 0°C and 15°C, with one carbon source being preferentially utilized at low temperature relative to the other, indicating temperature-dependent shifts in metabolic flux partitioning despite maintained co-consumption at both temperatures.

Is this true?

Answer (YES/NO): YES